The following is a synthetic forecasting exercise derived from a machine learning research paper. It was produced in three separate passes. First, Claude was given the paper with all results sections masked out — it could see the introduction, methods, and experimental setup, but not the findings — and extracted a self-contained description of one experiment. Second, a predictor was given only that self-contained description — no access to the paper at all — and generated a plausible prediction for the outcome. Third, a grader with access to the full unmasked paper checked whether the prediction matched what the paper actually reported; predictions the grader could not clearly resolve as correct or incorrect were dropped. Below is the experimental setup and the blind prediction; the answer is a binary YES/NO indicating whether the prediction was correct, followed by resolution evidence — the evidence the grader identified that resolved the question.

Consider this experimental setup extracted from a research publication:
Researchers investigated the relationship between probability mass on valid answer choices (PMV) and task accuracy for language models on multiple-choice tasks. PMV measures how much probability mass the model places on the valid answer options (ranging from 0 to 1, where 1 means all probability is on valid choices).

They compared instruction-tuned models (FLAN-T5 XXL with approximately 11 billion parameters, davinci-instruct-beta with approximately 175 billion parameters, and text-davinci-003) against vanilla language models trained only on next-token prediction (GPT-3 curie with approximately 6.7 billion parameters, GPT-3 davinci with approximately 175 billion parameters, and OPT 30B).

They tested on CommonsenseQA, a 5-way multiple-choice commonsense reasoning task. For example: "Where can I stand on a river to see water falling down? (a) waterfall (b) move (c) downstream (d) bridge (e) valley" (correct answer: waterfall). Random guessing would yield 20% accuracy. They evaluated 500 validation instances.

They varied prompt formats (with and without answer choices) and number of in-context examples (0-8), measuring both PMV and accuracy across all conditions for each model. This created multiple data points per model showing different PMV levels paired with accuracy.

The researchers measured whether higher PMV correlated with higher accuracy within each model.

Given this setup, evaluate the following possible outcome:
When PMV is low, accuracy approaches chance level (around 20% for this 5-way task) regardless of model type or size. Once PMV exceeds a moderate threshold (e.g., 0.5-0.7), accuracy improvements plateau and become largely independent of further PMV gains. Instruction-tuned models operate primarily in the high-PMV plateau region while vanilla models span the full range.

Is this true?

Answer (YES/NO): NO